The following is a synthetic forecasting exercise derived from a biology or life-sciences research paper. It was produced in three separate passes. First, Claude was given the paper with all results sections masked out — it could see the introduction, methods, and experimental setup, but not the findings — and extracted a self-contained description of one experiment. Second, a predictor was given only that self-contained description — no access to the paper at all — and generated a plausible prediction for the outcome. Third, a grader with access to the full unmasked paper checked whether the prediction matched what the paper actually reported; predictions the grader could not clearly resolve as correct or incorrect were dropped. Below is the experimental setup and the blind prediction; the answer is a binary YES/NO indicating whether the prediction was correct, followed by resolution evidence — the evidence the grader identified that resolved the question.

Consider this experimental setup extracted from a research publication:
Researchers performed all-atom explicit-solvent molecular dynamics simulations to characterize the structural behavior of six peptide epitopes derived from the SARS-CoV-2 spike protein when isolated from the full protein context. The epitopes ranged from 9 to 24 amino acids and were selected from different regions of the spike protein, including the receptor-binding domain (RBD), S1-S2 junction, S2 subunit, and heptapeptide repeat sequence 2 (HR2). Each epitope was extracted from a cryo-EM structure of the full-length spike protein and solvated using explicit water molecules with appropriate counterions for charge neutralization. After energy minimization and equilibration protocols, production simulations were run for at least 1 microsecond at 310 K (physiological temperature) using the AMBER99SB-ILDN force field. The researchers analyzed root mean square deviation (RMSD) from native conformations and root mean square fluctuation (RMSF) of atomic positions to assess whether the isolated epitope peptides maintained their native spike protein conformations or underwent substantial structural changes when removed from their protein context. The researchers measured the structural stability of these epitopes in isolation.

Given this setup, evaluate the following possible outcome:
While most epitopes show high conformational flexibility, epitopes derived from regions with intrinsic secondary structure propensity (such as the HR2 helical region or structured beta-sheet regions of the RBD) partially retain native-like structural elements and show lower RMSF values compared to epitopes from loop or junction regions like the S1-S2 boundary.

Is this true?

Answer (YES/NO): NO